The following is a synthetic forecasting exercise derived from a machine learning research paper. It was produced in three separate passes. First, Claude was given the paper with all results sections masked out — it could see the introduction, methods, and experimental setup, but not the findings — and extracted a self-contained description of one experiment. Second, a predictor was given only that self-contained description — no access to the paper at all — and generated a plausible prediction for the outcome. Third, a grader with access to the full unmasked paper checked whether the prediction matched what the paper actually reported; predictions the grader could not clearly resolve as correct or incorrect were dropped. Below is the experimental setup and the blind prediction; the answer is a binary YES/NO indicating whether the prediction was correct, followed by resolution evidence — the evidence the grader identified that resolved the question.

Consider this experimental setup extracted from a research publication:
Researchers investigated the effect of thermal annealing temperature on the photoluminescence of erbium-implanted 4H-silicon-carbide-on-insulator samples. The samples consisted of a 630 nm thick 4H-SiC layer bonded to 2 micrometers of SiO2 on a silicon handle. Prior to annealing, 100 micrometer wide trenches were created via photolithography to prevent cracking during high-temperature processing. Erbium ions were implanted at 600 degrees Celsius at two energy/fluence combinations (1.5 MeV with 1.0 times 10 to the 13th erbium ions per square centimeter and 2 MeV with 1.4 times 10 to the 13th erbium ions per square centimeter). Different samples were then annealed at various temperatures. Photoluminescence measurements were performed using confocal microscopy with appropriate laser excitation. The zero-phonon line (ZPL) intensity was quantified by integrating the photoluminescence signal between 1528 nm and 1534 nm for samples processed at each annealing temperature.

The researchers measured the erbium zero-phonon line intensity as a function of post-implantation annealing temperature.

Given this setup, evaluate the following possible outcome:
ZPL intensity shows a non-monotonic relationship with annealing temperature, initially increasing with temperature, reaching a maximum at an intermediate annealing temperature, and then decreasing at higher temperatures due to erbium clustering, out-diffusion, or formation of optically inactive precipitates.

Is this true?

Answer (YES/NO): YES